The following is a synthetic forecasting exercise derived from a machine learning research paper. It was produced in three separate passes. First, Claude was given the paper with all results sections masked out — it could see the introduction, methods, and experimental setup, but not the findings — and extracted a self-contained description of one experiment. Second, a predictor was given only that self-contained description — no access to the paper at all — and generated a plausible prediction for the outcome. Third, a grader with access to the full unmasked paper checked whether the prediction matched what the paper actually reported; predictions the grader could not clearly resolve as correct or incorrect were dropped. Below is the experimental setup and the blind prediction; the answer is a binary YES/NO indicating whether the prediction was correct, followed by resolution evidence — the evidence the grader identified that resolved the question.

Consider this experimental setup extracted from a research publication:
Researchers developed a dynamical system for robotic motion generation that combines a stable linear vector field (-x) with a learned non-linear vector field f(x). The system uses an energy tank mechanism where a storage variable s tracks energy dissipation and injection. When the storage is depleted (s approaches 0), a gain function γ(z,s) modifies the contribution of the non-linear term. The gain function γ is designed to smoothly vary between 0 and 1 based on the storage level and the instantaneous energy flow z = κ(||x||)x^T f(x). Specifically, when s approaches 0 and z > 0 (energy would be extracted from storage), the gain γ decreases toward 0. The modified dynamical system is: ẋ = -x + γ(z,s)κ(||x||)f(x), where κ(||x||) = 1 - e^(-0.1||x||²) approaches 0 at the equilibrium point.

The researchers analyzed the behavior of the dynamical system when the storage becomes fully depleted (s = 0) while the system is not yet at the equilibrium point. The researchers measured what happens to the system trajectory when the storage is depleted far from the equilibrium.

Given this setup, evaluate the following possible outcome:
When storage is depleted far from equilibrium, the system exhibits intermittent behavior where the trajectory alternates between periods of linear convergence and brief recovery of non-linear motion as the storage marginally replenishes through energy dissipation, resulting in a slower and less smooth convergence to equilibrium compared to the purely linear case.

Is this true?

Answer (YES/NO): NO